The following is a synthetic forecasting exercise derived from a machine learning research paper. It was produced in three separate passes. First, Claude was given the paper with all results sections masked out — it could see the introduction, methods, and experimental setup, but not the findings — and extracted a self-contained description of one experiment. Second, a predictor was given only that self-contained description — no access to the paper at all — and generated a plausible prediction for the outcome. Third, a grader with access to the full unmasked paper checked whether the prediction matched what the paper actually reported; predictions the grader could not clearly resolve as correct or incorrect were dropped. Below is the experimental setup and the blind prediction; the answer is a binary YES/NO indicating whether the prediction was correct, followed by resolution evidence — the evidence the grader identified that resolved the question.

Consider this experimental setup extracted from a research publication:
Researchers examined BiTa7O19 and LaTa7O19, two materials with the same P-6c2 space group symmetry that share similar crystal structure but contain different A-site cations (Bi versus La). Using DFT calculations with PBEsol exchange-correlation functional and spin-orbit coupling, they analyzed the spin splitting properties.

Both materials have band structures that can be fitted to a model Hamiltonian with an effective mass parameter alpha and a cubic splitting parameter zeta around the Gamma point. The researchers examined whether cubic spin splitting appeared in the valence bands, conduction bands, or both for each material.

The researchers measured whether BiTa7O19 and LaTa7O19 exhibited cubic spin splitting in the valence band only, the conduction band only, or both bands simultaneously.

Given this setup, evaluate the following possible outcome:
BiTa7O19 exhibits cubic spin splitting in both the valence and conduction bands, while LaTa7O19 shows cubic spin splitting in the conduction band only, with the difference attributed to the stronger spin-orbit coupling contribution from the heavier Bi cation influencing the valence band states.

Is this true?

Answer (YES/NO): NO